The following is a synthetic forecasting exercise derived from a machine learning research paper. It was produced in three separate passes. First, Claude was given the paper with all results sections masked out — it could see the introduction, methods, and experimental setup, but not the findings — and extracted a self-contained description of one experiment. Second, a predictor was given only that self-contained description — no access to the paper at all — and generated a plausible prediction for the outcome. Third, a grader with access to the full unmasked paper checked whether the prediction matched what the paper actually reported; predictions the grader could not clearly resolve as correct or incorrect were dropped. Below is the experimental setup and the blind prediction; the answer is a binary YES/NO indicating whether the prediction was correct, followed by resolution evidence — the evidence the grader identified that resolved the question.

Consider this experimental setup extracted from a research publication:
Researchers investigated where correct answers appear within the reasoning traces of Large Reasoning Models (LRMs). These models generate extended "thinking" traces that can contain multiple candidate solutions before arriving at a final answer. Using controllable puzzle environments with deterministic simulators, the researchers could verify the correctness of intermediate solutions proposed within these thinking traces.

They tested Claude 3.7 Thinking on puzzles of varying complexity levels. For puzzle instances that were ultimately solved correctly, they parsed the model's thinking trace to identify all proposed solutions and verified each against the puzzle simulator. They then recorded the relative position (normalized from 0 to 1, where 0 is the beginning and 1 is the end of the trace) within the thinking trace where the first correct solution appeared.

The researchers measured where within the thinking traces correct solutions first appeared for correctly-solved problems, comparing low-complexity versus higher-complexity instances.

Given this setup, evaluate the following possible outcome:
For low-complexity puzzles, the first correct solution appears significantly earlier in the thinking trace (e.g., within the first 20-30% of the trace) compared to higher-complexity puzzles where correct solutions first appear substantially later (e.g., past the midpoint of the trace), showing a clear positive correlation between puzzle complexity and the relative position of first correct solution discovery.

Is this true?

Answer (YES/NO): YES